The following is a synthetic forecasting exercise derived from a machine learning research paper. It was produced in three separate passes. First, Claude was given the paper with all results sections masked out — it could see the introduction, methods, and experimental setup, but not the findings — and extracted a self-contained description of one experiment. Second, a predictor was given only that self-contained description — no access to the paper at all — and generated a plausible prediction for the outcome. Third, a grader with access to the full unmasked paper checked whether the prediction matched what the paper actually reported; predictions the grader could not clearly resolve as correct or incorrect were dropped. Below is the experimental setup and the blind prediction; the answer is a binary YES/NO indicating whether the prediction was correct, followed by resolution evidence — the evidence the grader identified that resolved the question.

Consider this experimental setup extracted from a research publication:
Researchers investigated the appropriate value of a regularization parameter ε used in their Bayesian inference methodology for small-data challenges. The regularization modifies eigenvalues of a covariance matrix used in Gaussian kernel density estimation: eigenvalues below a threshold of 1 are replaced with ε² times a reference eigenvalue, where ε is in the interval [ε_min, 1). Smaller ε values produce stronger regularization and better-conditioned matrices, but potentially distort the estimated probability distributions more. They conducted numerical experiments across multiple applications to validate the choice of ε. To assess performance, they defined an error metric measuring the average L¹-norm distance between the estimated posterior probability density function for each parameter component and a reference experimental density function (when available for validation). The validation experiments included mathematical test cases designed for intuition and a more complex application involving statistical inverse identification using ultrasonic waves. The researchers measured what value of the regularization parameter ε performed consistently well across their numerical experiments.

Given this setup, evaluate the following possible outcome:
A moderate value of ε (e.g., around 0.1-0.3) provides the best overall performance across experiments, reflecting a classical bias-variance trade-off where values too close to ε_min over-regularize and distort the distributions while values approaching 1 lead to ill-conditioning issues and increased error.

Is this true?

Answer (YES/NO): NO